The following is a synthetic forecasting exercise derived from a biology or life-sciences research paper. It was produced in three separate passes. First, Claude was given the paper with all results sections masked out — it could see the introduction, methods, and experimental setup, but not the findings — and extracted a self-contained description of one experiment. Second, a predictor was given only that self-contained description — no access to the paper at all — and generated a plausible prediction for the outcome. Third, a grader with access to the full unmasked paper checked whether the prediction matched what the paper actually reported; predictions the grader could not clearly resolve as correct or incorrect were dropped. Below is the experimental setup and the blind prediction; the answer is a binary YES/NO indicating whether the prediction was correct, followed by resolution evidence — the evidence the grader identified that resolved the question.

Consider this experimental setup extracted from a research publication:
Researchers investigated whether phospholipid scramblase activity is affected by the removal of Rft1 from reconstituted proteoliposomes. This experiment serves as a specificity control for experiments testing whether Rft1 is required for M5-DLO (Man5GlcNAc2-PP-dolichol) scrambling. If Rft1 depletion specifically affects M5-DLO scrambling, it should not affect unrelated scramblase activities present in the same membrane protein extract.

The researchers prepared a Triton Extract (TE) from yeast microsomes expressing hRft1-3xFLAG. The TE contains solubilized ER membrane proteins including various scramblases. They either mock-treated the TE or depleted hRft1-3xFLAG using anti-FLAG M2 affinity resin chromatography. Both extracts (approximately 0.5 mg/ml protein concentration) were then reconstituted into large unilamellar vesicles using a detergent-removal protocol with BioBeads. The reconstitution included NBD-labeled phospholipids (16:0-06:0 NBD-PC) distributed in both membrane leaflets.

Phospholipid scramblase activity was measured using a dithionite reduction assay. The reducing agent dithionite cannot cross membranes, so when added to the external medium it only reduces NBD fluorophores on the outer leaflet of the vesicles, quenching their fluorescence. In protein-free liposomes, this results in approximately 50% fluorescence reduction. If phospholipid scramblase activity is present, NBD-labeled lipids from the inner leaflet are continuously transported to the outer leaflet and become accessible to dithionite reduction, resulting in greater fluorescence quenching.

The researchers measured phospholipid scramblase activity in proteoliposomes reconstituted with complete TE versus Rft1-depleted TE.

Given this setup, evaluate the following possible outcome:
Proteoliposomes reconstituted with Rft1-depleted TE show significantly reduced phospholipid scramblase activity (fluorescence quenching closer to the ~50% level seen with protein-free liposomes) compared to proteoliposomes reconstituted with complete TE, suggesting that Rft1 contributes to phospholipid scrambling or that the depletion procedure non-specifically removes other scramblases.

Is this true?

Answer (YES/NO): NO